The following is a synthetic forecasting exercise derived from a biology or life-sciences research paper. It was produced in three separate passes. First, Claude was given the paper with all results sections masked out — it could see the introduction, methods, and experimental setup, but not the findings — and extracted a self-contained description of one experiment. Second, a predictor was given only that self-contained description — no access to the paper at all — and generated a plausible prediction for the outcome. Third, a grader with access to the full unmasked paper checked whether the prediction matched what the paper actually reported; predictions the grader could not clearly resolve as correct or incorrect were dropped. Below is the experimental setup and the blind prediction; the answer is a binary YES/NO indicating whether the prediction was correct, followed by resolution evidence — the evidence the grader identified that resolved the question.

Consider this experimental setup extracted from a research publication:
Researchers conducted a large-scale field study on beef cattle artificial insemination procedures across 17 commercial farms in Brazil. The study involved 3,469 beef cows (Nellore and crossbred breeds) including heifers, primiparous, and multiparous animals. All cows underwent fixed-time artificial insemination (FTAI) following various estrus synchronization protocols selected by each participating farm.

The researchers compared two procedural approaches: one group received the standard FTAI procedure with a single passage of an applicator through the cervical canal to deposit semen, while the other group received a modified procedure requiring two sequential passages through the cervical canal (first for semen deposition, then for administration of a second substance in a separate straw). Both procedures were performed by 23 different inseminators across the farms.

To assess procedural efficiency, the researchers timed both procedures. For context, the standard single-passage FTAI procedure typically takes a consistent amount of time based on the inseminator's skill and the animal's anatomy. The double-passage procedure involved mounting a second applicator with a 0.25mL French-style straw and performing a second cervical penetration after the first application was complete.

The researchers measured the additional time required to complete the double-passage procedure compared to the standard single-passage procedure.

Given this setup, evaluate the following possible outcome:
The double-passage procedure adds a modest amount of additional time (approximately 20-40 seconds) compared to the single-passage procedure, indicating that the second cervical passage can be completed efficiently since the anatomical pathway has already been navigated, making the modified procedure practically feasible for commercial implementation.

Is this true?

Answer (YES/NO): NO